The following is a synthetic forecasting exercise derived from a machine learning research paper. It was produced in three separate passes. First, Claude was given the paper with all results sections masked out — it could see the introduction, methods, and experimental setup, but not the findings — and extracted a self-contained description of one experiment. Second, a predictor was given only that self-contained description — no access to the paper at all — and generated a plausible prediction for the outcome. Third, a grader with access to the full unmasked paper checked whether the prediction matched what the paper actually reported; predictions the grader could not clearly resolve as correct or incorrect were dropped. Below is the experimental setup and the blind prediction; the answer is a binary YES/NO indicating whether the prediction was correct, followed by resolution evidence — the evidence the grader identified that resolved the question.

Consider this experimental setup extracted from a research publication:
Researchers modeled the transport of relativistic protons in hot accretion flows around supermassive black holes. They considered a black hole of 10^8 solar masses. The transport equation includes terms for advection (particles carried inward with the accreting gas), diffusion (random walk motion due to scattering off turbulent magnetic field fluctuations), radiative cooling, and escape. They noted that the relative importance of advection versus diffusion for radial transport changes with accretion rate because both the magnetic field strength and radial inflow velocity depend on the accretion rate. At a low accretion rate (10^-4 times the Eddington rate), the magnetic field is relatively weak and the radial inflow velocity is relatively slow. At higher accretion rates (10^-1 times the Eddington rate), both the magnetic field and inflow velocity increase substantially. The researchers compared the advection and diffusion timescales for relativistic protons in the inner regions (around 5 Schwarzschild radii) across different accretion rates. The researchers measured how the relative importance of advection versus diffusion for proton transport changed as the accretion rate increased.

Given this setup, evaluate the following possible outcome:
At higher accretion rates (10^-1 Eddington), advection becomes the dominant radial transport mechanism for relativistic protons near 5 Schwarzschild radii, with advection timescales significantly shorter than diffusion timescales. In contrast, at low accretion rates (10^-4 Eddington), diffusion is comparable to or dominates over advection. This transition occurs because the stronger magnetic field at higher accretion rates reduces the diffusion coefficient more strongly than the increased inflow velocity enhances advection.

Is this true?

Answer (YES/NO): NO